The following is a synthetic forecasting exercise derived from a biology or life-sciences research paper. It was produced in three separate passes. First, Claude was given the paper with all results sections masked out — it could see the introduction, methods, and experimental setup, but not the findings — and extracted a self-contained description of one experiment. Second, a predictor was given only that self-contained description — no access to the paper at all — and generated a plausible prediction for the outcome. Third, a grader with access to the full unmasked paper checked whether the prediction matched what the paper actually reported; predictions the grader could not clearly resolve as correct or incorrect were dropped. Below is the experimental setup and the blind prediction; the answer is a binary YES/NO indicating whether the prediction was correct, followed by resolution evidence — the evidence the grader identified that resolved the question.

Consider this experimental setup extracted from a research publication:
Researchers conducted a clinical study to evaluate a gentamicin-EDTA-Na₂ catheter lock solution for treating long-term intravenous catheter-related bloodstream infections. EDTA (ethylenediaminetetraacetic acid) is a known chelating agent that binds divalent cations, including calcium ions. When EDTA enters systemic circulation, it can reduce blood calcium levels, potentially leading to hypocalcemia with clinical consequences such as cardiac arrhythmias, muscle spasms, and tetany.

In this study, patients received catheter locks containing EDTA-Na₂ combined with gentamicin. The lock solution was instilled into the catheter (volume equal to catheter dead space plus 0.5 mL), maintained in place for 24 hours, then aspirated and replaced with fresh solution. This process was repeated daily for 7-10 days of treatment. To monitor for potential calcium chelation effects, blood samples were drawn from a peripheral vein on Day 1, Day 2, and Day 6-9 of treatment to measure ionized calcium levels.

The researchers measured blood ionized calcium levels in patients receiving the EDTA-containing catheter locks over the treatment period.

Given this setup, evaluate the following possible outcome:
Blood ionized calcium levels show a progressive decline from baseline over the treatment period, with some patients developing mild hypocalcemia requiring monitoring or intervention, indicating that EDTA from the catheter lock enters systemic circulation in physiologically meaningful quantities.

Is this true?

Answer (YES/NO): NO